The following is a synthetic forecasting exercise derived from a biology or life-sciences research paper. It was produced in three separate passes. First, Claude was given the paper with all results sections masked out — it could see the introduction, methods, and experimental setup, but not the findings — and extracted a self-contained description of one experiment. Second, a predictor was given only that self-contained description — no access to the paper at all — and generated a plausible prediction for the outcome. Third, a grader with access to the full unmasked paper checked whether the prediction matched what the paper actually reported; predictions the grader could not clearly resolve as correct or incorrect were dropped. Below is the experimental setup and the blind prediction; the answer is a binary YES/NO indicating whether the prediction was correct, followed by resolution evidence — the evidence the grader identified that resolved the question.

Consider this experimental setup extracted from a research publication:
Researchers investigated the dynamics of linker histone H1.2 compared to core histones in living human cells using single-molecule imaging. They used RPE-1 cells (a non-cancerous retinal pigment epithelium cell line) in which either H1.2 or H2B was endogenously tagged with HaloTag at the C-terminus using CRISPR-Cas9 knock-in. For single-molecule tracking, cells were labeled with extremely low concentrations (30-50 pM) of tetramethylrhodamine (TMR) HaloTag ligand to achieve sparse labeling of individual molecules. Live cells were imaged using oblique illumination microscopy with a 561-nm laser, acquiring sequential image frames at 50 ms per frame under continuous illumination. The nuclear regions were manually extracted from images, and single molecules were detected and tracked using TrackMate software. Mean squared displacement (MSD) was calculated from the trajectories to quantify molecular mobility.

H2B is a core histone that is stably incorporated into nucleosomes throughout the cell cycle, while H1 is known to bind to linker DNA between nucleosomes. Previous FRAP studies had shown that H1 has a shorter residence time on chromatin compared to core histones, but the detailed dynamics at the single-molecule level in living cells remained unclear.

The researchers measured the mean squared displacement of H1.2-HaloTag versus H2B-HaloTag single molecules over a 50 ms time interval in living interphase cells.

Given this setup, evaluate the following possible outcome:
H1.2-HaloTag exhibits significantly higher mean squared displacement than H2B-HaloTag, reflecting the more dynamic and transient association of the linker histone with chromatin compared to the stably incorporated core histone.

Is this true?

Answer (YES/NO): YES